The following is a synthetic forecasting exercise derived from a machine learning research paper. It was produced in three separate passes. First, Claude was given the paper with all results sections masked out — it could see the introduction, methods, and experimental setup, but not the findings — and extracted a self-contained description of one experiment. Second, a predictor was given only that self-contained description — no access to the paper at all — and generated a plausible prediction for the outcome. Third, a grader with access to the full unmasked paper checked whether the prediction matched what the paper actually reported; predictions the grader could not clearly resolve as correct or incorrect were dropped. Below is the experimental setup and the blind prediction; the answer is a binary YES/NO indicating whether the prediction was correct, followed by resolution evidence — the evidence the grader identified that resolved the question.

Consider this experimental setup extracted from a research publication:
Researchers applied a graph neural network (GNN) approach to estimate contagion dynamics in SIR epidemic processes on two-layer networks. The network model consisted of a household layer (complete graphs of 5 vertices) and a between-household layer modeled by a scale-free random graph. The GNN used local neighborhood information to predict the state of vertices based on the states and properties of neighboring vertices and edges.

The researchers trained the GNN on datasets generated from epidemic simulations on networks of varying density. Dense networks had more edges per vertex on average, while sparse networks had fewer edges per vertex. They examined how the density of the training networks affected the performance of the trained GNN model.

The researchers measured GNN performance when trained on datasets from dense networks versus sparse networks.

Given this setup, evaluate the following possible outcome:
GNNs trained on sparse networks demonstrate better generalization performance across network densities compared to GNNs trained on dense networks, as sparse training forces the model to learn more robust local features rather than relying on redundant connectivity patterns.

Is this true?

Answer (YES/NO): NO